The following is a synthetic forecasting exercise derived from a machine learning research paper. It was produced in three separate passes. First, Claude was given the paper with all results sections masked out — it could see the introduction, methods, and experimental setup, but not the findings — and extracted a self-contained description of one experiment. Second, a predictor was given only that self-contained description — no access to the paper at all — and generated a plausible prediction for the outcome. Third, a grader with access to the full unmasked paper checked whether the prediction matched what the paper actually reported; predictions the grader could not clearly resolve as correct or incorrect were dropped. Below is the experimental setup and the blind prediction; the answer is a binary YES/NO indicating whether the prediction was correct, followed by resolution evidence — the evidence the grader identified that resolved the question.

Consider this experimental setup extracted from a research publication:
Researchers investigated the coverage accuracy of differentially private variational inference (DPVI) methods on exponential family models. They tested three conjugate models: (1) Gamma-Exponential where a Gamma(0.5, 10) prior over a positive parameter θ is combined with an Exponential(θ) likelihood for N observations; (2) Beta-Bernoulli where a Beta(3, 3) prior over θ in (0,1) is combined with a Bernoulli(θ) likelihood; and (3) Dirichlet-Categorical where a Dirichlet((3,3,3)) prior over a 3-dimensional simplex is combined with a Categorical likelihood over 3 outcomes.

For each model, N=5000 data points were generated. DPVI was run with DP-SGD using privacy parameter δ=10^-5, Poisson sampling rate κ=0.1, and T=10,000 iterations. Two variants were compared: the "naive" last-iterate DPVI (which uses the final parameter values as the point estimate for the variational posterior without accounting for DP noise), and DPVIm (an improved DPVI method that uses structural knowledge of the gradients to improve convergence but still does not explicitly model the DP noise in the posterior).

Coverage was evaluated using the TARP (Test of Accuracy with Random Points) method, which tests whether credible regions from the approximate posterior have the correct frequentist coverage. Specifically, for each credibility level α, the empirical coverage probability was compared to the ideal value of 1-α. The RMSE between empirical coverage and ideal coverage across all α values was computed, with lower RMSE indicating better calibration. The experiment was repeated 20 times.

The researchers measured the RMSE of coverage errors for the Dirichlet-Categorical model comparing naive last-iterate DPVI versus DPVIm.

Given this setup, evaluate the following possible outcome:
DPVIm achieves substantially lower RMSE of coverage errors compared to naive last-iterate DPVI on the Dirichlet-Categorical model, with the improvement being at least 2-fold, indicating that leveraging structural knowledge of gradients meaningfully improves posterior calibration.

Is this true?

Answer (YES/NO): NO